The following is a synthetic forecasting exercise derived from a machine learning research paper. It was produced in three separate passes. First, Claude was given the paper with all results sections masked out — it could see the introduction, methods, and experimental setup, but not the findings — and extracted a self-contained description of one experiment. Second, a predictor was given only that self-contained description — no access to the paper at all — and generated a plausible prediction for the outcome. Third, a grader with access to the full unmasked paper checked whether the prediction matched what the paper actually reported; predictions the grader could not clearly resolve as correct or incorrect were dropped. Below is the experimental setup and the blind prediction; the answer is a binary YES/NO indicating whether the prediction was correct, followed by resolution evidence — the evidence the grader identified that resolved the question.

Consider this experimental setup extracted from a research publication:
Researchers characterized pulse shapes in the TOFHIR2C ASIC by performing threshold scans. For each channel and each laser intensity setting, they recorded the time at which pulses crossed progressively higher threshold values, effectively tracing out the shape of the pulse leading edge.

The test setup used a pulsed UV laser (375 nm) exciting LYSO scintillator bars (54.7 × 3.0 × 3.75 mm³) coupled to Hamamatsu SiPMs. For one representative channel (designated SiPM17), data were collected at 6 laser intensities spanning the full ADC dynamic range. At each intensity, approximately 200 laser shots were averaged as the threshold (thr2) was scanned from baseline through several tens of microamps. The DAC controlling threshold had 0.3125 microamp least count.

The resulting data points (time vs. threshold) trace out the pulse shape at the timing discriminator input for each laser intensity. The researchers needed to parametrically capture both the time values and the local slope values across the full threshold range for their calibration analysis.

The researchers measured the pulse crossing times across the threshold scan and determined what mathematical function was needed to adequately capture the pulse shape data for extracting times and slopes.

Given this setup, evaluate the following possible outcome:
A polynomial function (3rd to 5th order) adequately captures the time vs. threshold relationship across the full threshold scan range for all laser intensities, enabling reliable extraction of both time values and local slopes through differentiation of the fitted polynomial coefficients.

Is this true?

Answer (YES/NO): NO